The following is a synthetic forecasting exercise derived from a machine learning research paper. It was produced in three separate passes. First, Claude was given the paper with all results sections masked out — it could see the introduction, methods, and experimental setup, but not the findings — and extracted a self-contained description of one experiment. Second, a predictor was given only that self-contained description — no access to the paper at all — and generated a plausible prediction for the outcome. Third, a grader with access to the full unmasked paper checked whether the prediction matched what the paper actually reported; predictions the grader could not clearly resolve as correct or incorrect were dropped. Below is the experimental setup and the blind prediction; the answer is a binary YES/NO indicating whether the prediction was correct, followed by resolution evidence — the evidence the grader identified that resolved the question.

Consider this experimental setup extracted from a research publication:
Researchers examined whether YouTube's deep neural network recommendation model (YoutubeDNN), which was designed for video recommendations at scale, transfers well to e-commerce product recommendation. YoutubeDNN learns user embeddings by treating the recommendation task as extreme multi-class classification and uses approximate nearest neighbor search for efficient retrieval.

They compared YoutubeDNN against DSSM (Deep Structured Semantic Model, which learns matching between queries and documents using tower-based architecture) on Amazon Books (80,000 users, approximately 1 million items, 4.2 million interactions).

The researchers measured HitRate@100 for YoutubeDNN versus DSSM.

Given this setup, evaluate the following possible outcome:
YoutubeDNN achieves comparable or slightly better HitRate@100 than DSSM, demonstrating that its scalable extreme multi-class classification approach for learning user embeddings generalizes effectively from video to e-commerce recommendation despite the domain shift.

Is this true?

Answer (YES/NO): YES